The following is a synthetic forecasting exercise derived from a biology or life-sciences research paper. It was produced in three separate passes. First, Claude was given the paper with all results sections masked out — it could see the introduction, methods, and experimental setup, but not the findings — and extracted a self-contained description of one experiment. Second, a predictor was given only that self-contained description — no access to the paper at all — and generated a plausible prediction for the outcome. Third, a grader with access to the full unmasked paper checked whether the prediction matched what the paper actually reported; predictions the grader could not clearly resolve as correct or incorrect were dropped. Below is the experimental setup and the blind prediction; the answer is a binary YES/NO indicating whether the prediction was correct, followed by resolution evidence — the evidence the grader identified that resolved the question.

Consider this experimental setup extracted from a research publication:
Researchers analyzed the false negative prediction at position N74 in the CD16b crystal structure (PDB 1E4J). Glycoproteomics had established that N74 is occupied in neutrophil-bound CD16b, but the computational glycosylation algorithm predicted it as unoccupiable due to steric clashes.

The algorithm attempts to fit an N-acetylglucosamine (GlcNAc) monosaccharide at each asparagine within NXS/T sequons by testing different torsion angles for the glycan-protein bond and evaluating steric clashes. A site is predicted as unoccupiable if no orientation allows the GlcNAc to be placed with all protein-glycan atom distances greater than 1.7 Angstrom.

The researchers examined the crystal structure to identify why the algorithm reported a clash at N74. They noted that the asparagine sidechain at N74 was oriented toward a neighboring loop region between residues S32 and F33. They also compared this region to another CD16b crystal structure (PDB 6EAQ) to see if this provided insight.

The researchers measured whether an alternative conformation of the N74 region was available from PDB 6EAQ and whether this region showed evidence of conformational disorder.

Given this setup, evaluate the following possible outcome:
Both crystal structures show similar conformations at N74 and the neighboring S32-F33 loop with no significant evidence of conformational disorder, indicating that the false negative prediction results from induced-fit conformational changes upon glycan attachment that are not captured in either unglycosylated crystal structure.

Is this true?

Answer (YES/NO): NO